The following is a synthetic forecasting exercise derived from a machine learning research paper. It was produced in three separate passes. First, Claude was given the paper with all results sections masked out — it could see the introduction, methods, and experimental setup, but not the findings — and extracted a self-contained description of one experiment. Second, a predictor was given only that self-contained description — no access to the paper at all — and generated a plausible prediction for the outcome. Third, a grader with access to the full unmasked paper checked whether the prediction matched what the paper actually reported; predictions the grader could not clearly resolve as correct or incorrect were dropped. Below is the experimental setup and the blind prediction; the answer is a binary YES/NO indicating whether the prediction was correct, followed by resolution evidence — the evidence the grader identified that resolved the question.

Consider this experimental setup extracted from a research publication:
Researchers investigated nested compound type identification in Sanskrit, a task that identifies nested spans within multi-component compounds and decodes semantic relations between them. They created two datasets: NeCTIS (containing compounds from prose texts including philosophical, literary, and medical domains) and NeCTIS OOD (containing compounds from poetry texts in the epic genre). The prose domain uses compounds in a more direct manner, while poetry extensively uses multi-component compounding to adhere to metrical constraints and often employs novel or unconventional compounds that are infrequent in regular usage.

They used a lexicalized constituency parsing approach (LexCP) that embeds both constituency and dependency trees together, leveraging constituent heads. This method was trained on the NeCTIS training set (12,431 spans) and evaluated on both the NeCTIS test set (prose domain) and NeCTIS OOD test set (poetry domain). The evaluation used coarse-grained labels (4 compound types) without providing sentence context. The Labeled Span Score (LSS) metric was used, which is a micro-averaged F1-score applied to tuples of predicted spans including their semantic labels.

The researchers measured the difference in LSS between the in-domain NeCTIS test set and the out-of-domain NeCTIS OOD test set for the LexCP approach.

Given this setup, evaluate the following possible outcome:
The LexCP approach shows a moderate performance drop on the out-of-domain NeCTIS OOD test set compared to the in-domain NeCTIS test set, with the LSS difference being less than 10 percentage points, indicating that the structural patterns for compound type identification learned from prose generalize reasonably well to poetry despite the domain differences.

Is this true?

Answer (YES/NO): NO